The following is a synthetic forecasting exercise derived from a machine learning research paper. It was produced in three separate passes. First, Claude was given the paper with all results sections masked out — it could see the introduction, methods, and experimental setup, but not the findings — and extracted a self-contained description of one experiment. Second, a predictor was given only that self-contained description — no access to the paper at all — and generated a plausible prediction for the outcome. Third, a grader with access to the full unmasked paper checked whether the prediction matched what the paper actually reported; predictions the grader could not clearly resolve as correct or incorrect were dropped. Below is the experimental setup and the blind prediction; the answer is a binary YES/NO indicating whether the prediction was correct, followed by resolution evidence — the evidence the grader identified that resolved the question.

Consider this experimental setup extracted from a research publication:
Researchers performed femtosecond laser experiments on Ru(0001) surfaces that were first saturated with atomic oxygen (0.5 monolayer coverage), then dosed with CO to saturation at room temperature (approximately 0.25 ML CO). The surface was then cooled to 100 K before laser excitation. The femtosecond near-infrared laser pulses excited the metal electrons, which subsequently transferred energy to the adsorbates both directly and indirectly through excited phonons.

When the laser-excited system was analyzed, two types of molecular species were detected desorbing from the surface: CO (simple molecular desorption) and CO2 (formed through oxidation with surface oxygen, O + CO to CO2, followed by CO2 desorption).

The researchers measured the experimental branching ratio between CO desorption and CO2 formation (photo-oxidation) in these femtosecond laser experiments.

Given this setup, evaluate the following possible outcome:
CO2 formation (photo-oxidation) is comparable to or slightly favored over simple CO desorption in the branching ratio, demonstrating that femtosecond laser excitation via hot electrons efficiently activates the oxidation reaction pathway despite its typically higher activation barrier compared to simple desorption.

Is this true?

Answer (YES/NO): NO